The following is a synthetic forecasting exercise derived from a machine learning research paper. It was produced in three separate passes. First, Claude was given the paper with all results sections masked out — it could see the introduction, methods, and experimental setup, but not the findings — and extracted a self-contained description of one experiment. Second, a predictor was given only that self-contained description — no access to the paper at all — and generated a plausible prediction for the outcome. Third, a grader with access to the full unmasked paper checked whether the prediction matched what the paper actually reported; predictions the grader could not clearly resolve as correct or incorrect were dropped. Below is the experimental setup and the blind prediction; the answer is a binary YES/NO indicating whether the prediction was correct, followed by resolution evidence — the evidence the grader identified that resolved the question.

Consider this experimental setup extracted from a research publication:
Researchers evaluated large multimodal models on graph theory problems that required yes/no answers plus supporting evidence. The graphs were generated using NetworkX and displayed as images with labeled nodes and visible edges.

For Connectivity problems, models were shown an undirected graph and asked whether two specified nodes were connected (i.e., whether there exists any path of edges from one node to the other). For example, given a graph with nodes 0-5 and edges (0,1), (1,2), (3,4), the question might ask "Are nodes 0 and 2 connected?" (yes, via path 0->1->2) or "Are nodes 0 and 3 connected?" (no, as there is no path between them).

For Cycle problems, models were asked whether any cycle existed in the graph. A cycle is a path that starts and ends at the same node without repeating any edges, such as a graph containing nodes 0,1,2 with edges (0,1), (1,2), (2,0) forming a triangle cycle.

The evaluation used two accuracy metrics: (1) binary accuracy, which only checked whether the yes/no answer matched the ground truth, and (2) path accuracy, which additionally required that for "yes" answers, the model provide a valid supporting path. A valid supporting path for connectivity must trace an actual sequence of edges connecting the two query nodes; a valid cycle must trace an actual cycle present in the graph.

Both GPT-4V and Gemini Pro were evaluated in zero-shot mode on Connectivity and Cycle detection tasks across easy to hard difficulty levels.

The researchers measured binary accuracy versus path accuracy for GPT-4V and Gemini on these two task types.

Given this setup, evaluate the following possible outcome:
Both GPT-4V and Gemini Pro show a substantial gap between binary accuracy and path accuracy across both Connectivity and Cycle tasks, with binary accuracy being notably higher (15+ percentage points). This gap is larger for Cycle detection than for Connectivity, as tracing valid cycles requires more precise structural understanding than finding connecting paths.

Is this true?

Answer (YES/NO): YES